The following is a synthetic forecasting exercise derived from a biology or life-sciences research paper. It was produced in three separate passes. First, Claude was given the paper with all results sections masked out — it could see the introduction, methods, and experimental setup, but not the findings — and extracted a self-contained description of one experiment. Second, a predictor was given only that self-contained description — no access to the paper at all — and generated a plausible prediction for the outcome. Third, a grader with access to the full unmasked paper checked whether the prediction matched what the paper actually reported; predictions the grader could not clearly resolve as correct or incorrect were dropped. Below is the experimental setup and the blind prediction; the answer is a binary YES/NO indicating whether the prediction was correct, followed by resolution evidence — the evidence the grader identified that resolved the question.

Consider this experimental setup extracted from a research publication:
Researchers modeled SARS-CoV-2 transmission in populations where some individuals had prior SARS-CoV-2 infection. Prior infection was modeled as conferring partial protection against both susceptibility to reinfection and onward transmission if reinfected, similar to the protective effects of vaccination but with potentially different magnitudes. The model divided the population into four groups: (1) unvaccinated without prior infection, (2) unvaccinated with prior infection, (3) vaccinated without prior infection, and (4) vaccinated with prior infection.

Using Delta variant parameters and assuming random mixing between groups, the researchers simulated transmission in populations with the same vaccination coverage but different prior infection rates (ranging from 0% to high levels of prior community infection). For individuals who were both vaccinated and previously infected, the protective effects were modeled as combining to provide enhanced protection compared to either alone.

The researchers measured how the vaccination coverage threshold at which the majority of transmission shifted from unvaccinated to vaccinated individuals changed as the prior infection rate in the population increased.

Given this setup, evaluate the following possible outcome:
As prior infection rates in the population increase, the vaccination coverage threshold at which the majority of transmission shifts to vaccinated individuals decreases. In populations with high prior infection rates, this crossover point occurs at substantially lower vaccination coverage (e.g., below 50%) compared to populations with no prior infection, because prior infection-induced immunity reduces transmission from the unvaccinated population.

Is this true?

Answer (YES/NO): NO